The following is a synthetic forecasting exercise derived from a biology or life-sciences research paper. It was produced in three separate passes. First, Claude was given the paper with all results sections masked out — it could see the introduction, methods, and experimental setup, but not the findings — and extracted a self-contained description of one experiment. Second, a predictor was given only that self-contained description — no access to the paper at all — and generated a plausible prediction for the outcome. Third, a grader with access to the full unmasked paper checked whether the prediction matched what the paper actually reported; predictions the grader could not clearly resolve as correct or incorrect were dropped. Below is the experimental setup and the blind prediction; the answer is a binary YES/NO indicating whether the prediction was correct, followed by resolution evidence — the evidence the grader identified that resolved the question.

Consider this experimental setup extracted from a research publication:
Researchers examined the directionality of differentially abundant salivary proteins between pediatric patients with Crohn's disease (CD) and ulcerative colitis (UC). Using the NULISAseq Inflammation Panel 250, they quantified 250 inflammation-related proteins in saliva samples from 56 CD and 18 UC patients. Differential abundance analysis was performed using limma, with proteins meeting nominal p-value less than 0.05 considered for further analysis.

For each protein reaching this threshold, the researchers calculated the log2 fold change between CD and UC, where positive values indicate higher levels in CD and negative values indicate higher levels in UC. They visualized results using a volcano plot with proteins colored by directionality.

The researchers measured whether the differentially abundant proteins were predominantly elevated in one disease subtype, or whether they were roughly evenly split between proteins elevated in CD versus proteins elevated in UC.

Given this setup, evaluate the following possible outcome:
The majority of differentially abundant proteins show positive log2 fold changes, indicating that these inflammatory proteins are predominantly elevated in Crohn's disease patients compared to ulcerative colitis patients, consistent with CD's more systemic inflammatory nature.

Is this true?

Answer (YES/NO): YES